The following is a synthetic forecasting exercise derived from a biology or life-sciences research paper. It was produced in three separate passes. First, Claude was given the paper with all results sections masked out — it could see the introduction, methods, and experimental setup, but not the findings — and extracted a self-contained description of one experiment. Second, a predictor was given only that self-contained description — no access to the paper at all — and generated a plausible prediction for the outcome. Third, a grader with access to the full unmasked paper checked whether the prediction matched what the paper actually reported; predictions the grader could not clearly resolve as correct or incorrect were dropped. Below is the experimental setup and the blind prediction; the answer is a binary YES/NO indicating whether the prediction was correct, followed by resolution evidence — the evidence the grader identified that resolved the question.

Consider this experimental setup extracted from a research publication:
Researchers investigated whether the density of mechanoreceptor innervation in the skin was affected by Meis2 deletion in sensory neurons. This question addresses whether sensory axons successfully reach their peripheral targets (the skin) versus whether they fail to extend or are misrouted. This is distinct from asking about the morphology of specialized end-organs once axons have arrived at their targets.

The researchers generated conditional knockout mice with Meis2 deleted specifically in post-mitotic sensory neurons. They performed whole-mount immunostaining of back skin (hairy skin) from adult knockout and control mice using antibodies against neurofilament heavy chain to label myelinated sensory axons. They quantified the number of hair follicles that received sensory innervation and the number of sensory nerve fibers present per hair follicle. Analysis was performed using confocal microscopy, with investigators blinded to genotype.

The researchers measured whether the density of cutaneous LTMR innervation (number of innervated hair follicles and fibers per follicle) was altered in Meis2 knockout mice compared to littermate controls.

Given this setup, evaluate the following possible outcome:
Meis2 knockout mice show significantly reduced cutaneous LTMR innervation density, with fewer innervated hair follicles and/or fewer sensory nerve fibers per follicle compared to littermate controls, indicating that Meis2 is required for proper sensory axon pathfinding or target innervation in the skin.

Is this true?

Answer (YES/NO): YES